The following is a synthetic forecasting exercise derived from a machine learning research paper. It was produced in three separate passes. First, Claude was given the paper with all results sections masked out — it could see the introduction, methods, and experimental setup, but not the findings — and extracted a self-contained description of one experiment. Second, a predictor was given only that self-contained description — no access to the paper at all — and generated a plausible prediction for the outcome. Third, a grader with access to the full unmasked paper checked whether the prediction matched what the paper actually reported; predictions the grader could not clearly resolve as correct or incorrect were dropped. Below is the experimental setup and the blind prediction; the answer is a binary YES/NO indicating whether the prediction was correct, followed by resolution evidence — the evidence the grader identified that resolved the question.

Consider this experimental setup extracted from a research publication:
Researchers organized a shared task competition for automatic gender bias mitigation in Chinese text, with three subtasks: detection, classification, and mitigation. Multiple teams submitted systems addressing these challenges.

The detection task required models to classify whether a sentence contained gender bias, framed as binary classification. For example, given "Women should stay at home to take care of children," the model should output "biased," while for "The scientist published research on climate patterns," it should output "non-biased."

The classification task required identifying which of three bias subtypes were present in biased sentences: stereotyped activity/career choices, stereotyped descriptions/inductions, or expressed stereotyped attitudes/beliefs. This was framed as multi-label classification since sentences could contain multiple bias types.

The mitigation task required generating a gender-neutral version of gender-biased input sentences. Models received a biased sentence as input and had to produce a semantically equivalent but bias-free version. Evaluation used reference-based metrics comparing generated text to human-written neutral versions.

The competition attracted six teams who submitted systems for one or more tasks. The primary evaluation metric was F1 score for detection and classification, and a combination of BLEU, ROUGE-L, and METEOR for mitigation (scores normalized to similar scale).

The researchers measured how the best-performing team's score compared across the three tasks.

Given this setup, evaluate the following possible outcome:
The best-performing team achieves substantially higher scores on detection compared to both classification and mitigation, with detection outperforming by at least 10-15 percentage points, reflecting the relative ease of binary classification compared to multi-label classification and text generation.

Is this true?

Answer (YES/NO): YES